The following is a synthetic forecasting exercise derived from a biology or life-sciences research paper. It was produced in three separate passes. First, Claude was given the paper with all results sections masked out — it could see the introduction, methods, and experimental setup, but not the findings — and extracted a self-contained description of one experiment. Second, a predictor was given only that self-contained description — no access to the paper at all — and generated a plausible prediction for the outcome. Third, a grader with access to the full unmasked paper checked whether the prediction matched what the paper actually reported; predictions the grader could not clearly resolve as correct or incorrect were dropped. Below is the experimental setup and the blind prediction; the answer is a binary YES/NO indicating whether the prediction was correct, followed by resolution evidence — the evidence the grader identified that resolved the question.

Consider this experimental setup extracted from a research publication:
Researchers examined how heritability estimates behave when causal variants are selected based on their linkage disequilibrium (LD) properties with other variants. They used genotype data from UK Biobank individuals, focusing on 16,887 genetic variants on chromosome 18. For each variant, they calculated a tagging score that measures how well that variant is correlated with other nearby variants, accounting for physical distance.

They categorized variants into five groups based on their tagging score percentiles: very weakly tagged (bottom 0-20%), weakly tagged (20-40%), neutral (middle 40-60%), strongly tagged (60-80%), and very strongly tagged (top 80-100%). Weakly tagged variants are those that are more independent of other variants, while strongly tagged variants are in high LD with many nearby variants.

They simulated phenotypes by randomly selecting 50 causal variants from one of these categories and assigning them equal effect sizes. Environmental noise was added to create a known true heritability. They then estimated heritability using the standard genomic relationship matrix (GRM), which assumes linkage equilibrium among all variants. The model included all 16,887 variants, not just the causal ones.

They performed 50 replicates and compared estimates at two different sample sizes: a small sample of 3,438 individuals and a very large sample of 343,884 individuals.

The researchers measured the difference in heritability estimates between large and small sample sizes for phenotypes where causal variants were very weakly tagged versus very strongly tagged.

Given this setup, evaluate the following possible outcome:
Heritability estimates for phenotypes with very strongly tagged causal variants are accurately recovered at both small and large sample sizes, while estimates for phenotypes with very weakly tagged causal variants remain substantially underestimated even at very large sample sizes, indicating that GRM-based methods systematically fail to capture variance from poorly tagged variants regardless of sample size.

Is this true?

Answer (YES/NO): NO